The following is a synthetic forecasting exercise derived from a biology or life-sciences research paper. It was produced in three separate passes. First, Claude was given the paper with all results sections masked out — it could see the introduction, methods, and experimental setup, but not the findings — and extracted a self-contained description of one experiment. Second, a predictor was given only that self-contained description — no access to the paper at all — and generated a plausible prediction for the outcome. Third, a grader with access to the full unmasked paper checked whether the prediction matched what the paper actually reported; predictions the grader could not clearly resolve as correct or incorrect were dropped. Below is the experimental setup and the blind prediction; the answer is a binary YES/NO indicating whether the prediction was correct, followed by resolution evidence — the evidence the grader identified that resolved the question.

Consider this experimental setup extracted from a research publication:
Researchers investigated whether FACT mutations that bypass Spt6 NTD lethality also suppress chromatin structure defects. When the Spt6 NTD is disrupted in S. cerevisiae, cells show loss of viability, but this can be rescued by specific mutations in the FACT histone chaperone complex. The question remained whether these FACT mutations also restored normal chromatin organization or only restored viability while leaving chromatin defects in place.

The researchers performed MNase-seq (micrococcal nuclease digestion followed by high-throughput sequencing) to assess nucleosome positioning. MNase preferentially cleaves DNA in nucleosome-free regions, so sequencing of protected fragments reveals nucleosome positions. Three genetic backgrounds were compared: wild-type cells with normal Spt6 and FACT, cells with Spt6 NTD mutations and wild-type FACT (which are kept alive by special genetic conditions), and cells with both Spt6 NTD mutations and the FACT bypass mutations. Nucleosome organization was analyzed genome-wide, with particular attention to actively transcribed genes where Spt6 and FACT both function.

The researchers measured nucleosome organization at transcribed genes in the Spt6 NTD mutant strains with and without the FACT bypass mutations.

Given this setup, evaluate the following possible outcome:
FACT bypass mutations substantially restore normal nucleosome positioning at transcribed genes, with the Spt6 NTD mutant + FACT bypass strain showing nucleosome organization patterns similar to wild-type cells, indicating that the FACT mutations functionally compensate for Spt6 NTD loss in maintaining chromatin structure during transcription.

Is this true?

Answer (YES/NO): YES